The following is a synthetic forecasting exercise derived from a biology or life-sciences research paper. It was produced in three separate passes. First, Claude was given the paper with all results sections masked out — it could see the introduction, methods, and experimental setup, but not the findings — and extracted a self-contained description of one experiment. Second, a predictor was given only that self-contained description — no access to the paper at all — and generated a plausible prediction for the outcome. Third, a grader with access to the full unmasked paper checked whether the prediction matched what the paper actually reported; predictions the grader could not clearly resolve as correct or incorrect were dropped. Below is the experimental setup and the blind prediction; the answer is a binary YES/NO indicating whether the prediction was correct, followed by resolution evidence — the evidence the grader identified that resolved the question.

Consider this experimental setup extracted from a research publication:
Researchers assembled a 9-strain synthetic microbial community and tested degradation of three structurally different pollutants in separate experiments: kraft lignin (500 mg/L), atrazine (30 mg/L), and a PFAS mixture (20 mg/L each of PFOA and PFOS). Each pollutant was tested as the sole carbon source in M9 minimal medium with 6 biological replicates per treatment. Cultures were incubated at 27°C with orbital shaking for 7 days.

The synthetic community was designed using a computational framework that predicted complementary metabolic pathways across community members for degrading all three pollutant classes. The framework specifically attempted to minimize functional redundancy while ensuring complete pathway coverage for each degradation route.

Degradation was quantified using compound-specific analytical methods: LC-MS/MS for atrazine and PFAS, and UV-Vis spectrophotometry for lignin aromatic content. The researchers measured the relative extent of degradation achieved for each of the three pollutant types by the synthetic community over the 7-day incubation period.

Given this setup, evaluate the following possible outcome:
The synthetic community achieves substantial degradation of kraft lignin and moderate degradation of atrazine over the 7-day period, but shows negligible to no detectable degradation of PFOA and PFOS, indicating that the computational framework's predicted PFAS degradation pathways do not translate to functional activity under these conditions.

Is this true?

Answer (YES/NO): NO